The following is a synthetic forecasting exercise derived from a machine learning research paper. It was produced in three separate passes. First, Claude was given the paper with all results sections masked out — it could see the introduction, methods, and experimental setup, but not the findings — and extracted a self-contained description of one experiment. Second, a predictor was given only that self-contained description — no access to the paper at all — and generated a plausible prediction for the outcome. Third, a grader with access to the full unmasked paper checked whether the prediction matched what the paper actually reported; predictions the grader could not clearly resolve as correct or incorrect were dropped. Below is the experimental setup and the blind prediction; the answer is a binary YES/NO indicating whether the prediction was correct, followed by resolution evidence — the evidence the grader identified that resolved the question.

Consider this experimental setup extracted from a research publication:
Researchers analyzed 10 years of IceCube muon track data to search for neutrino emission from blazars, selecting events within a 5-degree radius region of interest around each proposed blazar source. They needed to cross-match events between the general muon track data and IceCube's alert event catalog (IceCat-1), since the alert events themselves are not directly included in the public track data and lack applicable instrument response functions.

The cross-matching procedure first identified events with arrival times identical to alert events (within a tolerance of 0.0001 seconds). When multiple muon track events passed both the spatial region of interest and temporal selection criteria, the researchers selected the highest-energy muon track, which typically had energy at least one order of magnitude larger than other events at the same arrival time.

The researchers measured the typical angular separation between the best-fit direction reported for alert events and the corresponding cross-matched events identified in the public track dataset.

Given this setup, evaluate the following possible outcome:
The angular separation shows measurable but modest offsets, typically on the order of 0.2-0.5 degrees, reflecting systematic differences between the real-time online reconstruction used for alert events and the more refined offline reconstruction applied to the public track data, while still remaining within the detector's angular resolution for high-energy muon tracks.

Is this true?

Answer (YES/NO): YES